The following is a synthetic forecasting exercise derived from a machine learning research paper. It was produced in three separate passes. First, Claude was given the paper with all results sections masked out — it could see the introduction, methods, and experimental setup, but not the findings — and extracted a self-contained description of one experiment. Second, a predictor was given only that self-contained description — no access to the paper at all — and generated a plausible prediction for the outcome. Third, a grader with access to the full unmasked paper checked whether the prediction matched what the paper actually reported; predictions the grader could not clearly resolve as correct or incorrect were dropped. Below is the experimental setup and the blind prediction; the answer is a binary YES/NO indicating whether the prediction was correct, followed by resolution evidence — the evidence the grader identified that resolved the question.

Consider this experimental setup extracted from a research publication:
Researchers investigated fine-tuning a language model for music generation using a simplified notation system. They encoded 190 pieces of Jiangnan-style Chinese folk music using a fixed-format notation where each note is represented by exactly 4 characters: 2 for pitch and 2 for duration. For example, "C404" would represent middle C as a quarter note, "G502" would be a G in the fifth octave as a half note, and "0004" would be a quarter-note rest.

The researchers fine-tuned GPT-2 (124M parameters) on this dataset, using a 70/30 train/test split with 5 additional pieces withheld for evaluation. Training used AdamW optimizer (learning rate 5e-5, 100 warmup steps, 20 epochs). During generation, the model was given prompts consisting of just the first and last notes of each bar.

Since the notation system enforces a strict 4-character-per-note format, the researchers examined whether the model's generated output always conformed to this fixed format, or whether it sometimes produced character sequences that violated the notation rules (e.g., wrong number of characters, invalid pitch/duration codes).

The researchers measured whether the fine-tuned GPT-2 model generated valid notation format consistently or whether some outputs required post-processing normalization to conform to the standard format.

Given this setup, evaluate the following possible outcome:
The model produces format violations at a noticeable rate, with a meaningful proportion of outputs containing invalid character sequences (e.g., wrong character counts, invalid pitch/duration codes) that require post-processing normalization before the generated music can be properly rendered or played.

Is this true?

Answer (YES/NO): NO